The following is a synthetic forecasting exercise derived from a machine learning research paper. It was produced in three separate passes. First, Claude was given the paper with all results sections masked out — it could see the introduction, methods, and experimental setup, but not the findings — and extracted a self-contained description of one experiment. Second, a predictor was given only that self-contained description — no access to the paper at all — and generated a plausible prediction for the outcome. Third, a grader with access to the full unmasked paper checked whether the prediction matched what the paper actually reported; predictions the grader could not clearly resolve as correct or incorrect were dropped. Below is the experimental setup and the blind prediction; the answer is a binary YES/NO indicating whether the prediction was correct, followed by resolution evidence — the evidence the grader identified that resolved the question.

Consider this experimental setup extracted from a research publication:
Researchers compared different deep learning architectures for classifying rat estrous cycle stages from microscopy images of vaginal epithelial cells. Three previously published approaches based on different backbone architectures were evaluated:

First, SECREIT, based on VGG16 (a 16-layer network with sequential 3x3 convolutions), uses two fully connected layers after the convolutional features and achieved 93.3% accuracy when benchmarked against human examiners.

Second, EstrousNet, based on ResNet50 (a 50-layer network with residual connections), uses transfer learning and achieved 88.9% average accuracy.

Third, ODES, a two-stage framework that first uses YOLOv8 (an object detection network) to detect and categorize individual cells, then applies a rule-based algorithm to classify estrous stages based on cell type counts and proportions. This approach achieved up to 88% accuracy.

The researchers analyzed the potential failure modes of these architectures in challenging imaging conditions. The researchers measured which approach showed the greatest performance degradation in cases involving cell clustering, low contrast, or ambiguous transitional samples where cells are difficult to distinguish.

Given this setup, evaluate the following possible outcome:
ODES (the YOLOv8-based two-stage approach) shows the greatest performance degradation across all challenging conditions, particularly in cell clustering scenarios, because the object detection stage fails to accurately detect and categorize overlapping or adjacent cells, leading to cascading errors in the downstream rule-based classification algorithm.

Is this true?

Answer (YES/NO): YES